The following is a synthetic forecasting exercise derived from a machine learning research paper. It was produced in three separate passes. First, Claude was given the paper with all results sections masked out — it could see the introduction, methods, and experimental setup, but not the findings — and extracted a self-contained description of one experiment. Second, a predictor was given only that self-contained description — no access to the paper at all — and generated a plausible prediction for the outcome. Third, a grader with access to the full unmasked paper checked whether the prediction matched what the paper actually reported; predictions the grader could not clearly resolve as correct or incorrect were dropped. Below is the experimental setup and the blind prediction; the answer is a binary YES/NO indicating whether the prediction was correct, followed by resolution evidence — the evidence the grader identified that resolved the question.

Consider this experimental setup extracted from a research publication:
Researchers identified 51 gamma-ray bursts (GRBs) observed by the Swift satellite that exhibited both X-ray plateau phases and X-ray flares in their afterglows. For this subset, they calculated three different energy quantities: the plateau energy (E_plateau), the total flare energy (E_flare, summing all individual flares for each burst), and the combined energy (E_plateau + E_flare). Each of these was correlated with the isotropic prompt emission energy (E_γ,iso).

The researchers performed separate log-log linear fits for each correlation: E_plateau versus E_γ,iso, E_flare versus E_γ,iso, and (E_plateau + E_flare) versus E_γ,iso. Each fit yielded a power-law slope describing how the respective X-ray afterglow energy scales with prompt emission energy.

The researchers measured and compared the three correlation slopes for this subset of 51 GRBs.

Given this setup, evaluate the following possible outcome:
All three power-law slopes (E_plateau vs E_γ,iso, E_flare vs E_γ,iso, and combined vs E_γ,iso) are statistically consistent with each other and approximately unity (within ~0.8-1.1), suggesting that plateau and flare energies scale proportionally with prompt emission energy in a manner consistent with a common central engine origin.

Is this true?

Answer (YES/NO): YES